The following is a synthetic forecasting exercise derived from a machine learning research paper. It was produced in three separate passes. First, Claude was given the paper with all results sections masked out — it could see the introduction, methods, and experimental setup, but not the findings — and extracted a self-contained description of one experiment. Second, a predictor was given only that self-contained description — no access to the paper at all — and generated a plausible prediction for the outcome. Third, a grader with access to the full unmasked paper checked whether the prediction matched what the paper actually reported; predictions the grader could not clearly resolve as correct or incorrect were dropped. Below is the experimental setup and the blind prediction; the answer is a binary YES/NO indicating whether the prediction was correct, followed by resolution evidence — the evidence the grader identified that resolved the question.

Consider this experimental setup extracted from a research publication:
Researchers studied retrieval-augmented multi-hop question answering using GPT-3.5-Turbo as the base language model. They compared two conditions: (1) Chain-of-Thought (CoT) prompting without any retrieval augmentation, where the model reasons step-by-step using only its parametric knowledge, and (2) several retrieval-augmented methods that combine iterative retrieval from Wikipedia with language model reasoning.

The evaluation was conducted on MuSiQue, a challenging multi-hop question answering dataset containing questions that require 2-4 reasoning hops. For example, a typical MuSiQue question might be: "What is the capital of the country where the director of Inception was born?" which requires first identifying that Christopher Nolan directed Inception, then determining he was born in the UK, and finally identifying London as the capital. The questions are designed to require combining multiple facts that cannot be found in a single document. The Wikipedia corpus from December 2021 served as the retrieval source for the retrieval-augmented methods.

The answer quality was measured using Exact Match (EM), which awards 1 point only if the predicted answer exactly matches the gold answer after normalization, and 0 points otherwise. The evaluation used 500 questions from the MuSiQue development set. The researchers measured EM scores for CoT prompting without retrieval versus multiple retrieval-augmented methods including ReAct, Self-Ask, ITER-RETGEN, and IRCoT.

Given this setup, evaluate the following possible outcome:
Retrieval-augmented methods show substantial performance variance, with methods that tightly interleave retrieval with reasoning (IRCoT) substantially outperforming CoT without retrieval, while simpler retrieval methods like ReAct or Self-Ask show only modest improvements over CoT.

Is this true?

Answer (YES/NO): NO